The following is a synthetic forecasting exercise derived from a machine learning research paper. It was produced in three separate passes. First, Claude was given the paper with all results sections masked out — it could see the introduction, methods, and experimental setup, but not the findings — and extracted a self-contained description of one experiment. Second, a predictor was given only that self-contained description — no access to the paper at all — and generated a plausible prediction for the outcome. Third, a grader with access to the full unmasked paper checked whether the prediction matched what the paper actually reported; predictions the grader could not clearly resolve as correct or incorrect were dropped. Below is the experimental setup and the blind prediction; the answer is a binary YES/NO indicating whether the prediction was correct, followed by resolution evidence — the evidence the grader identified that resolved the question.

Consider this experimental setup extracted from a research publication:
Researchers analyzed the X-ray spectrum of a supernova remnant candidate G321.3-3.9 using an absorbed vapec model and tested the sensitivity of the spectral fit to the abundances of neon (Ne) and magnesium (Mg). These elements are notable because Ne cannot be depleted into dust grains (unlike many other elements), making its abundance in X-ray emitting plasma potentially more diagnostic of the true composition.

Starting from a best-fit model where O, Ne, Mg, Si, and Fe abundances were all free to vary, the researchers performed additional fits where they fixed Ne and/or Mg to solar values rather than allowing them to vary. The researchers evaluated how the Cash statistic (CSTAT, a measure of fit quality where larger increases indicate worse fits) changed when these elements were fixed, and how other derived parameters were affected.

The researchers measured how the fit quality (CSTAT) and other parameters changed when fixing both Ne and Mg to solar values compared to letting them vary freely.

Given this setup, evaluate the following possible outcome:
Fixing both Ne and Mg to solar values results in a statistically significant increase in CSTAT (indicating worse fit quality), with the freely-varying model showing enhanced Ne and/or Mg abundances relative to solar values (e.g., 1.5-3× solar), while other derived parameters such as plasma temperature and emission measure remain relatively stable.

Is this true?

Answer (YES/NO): NO